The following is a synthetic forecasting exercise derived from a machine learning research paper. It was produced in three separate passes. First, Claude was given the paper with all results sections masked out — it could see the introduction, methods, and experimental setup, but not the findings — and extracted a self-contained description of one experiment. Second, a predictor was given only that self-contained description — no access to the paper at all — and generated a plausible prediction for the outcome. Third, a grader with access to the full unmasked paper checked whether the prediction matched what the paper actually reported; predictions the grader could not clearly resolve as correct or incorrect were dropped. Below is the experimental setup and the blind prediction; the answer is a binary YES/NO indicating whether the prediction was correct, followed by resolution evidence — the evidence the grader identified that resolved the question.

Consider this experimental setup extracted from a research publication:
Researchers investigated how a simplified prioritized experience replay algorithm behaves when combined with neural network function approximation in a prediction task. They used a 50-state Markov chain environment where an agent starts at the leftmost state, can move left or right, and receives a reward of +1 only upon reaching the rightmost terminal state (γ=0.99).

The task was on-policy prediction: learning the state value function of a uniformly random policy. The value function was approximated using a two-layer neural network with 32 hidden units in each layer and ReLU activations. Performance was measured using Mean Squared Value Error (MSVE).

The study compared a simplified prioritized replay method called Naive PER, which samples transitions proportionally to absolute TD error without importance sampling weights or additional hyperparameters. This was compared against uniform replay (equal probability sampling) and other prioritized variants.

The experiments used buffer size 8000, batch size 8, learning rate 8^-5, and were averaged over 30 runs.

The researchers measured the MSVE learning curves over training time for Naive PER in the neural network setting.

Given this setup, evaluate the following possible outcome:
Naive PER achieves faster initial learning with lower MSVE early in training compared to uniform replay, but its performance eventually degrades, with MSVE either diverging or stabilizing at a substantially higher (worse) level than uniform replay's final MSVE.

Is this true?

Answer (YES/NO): NO